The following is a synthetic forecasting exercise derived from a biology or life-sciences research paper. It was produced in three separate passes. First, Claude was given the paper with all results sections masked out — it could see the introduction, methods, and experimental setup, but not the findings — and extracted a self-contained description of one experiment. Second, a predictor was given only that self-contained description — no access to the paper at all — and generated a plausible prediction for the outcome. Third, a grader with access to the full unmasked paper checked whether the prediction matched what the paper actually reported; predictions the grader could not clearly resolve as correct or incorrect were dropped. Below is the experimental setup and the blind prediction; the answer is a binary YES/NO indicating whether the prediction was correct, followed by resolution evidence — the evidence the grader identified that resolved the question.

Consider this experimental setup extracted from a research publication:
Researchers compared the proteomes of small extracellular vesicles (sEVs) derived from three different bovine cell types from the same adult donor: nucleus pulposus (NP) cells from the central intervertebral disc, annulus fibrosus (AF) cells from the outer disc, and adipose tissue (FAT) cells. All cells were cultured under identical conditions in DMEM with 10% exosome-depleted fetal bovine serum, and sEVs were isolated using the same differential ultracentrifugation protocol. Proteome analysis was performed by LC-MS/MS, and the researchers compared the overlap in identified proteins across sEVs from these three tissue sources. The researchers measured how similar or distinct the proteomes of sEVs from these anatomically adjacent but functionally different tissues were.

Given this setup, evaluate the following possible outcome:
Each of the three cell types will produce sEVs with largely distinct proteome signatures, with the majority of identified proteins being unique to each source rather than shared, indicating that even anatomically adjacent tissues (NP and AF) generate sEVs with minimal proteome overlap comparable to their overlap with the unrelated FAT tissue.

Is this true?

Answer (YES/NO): NO